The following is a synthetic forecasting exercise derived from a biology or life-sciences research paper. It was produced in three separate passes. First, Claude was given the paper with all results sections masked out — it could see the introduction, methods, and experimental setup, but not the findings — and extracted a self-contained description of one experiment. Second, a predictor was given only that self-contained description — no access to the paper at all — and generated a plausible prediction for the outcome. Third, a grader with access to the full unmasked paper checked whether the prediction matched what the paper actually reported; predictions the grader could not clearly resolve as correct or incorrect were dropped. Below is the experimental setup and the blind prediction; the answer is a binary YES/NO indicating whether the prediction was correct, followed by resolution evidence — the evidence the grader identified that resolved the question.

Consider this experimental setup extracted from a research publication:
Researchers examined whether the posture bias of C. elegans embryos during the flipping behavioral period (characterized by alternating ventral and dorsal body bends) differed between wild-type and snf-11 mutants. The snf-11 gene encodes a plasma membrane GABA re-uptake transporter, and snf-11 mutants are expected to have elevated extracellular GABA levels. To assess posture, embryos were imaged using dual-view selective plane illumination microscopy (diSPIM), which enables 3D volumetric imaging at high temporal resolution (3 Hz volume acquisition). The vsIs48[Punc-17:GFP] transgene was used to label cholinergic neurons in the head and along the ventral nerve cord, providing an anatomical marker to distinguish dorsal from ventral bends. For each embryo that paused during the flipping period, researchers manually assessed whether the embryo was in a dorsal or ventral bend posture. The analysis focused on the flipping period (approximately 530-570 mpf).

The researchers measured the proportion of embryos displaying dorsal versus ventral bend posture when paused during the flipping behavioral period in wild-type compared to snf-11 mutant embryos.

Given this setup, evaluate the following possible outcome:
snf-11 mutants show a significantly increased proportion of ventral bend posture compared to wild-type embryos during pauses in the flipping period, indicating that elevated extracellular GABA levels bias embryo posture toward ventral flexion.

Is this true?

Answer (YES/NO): NO